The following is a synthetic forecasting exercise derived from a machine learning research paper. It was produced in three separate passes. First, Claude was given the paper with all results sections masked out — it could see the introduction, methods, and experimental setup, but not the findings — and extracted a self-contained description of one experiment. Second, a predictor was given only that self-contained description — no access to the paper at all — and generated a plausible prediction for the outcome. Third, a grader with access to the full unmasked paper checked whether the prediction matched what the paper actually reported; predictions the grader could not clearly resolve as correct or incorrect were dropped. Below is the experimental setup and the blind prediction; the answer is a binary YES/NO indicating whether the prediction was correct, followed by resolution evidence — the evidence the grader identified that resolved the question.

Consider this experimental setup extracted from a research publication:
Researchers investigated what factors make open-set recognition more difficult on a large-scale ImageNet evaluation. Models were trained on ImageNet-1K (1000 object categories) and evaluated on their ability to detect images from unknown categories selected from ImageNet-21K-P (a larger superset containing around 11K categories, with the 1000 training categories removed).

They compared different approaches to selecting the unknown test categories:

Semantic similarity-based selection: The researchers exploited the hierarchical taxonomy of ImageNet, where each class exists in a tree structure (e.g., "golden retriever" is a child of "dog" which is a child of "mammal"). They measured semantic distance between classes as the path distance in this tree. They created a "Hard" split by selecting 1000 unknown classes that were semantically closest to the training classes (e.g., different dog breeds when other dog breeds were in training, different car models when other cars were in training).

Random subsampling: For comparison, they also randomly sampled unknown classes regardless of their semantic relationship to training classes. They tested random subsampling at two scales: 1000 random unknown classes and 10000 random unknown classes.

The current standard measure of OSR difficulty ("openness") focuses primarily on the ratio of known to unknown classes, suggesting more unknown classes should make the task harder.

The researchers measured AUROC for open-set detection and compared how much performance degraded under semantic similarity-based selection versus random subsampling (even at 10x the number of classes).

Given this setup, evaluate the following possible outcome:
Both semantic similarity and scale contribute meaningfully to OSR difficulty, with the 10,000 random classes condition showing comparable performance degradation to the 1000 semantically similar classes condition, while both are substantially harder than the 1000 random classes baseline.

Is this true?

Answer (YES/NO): NO